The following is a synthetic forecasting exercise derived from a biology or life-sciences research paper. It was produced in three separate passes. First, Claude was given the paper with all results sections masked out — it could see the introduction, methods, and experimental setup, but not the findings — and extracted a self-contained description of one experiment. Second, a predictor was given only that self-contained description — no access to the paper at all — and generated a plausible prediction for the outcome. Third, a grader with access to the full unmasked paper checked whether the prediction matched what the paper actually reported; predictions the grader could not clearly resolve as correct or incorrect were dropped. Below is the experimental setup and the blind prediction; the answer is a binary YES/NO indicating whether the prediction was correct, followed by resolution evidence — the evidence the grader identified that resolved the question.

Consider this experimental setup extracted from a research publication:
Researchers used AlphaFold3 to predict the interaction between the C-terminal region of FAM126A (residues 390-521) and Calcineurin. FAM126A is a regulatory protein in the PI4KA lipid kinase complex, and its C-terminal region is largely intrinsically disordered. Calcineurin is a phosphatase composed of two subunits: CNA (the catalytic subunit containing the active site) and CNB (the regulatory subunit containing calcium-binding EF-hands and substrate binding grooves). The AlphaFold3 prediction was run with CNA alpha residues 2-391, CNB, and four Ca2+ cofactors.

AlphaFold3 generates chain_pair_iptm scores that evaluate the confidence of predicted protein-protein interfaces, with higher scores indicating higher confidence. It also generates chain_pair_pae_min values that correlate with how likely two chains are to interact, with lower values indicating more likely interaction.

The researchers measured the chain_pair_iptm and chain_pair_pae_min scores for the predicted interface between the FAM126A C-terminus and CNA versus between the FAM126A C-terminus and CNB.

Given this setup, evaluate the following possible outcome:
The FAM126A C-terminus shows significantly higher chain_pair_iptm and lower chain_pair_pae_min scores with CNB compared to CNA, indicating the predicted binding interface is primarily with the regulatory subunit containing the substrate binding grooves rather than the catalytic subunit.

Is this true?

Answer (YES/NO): NO